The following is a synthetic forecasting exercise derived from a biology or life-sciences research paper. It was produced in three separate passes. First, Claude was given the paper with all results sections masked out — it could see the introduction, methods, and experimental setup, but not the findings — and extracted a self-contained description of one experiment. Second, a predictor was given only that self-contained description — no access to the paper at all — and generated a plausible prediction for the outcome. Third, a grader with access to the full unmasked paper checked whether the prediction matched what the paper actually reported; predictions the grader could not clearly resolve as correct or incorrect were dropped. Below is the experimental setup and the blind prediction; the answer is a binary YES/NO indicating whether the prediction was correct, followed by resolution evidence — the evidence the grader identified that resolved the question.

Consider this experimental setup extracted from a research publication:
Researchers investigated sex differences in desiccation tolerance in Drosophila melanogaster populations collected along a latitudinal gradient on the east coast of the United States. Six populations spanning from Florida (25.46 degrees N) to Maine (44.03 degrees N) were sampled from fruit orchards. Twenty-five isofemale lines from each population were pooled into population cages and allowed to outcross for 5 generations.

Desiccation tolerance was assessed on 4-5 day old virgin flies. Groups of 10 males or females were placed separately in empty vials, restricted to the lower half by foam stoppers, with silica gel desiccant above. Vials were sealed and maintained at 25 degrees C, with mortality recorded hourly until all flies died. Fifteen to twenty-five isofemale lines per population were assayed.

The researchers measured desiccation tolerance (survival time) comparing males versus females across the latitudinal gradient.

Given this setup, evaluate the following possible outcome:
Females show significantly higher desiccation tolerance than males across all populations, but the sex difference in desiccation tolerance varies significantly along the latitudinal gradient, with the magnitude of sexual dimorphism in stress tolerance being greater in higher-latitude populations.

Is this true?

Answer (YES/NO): NO